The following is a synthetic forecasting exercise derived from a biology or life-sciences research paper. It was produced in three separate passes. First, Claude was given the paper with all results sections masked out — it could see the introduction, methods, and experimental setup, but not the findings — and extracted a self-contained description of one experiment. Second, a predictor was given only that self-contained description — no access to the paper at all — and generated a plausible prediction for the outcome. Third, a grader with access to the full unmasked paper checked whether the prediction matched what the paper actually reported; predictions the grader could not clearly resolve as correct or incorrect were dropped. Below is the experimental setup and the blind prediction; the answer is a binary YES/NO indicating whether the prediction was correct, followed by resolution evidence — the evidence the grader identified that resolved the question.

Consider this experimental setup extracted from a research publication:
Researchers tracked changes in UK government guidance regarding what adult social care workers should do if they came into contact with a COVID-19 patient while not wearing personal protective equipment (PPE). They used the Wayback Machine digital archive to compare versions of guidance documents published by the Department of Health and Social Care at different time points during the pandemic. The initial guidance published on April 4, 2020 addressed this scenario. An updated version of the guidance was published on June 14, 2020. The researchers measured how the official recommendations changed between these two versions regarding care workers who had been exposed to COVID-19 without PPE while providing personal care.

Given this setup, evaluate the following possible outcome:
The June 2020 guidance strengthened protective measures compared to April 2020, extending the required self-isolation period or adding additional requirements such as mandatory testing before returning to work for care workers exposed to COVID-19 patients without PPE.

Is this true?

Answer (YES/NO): NO